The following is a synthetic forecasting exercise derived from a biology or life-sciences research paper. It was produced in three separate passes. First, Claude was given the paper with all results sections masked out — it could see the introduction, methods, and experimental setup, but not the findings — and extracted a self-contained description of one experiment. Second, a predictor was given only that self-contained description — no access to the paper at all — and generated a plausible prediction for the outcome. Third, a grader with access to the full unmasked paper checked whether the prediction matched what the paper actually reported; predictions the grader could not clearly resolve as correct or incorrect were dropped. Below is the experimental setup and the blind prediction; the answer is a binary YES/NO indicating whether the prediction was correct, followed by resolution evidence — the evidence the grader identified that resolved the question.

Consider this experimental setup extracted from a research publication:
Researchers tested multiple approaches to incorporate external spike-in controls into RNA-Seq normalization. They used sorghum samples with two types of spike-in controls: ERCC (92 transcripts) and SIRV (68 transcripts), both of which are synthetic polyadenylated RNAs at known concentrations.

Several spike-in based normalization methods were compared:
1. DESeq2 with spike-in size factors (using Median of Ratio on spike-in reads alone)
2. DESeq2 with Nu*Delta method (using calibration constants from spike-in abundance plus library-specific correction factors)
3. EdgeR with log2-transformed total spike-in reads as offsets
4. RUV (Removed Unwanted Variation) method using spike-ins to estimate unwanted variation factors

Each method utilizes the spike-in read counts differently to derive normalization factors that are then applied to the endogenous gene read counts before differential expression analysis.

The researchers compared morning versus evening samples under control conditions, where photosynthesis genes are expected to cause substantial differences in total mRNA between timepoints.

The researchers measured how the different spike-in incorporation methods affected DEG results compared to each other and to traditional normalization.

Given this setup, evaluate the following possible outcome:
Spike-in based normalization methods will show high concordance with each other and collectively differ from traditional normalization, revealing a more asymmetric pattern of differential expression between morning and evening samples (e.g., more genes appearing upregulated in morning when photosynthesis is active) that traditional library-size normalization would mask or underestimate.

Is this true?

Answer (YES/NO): NO